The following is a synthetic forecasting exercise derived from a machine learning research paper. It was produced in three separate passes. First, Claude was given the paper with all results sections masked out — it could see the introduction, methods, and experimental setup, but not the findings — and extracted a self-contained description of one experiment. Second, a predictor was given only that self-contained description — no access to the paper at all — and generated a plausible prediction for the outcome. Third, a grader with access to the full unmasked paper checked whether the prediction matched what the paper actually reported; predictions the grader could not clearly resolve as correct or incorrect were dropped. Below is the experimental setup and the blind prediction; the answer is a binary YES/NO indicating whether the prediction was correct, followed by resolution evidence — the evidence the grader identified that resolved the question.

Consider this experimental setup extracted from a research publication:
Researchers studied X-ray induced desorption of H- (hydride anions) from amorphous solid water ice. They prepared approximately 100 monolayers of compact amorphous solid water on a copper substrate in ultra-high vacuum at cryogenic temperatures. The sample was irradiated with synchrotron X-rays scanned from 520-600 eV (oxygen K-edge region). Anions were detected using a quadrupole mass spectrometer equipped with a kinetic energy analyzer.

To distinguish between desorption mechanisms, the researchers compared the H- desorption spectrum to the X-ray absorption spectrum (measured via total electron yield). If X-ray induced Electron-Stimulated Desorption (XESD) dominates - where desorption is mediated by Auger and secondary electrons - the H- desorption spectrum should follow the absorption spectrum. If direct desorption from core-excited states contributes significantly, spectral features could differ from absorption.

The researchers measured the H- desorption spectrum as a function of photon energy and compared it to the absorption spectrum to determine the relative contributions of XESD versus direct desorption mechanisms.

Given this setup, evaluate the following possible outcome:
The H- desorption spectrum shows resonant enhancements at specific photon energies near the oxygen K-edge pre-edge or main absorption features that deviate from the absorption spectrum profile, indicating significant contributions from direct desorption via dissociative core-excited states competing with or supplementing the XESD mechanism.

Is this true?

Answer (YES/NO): NO